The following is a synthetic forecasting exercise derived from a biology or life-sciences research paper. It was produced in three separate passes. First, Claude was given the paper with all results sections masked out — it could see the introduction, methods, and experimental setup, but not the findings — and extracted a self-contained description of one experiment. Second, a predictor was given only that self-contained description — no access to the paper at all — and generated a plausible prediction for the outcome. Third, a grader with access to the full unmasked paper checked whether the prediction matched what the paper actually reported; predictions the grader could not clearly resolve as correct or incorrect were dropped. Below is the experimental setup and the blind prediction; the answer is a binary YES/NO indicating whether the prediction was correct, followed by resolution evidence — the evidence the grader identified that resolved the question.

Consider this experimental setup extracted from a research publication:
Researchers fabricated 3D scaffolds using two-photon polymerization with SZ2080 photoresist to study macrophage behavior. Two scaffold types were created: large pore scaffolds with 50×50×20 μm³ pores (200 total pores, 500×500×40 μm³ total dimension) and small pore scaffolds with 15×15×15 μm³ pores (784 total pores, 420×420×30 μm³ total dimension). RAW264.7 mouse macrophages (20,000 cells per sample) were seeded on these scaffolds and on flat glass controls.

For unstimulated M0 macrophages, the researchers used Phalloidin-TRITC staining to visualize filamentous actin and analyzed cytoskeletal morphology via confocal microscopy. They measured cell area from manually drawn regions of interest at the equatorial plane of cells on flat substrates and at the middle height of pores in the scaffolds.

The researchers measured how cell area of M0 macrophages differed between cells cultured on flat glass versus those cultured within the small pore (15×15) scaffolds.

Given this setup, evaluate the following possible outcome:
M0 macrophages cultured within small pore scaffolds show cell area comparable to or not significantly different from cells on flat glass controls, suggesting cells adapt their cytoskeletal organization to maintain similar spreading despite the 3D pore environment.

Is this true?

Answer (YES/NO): NO